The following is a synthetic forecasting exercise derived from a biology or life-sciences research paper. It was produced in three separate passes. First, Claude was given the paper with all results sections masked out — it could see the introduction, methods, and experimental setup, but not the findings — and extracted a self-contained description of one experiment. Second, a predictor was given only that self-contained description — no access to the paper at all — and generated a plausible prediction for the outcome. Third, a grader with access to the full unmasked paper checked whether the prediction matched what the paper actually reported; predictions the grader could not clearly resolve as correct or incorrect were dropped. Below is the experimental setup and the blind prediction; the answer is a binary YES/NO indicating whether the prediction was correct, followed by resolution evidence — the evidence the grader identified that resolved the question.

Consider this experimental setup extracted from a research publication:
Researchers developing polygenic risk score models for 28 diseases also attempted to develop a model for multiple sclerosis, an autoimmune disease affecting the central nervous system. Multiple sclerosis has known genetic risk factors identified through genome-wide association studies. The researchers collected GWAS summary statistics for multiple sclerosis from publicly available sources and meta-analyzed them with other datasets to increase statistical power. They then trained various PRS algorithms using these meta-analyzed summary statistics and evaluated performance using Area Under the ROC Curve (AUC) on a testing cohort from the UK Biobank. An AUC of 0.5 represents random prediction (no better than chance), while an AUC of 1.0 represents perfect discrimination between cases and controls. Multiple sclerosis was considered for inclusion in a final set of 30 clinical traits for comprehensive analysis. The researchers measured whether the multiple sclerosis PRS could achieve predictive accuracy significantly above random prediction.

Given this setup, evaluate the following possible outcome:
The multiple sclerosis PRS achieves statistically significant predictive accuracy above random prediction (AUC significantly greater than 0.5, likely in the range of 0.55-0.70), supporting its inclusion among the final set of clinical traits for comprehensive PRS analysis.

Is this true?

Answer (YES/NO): NO